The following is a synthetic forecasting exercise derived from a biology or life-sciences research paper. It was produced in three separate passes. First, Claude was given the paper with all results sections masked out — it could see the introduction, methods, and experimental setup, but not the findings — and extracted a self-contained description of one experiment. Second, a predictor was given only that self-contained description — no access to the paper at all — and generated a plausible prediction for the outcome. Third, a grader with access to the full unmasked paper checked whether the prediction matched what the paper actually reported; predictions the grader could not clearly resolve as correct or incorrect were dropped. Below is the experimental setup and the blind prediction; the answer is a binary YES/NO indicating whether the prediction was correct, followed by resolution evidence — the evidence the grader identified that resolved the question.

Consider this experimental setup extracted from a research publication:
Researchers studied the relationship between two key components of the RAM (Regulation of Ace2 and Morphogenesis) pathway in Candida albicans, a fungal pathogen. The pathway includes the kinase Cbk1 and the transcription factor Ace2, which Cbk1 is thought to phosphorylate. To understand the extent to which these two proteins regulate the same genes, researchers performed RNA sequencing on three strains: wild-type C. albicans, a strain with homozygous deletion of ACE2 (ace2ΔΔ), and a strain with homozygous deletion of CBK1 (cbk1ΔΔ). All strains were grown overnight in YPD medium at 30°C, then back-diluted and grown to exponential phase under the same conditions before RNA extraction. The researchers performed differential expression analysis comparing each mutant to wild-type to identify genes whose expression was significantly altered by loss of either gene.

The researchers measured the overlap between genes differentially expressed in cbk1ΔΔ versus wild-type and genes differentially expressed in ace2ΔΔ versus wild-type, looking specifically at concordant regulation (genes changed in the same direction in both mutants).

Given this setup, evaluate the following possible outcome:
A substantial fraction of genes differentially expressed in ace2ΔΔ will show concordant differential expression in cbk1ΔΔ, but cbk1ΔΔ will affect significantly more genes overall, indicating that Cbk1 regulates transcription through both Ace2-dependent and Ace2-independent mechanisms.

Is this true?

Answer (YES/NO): NO